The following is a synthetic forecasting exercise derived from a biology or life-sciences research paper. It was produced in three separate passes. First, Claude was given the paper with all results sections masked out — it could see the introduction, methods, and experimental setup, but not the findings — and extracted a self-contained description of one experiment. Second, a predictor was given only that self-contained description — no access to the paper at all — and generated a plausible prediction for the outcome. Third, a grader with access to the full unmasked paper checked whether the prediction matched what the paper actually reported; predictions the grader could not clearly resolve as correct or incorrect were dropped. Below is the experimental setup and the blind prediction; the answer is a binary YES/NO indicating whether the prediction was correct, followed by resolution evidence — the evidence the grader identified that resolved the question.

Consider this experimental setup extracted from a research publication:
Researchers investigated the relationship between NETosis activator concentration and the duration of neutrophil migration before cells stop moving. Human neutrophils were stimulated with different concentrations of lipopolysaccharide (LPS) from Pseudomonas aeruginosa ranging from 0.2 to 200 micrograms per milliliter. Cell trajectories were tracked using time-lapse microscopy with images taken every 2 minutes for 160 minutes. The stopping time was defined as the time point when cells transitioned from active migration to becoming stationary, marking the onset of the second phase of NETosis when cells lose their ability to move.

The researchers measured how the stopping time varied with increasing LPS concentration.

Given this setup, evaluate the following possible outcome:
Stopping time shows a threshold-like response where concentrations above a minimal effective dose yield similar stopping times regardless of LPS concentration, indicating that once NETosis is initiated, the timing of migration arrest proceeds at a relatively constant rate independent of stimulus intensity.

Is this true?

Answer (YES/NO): NO